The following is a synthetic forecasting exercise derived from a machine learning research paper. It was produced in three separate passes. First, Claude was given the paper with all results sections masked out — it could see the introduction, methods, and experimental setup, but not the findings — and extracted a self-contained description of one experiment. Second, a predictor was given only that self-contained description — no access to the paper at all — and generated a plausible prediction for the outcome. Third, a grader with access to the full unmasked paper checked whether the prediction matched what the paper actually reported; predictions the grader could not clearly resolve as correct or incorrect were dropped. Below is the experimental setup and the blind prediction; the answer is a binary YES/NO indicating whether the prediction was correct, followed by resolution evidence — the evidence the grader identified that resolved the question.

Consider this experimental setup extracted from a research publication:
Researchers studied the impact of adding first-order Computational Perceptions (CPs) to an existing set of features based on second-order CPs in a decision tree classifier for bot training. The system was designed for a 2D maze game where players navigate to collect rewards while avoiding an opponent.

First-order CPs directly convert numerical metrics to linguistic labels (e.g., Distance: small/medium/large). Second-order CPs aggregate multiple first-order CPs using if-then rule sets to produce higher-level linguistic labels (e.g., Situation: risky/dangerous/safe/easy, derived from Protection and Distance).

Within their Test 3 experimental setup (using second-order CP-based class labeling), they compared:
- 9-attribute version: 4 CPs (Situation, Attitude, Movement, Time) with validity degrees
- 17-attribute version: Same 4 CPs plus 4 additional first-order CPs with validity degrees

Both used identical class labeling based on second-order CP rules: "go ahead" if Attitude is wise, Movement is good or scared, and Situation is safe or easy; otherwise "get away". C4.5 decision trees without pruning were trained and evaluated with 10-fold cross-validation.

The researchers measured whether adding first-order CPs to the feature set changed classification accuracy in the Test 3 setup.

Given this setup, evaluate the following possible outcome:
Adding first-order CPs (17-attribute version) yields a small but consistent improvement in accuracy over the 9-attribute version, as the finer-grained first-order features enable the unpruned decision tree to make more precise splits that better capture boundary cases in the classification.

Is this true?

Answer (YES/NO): NO